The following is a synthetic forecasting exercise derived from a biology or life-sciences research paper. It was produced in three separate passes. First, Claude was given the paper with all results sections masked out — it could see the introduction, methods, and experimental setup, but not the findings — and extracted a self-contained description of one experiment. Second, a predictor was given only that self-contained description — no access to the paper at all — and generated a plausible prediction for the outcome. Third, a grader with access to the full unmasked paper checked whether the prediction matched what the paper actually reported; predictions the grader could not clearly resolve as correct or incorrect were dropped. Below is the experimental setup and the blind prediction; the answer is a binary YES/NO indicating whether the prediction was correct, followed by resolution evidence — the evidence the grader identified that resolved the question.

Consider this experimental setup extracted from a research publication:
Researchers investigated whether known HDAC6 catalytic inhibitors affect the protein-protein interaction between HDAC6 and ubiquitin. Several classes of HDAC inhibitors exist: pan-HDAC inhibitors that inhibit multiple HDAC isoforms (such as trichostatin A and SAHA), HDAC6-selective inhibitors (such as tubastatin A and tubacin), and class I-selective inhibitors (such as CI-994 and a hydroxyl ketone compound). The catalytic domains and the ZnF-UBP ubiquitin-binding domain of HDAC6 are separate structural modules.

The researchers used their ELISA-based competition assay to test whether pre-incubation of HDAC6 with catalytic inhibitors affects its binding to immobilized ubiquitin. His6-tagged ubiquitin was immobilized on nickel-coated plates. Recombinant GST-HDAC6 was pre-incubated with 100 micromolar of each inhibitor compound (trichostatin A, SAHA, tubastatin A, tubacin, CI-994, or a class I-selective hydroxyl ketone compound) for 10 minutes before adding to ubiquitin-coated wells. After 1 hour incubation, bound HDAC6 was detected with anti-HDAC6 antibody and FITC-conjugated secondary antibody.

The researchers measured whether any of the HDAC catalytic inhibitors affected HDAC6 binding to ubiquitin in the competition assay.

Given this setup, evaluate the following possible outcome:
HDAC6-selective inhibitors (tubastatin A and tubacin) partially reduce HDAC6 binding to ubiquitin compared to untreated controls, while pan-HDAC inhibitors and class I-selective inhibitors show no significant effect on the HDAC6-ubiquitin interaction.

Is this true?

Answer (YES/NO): NO